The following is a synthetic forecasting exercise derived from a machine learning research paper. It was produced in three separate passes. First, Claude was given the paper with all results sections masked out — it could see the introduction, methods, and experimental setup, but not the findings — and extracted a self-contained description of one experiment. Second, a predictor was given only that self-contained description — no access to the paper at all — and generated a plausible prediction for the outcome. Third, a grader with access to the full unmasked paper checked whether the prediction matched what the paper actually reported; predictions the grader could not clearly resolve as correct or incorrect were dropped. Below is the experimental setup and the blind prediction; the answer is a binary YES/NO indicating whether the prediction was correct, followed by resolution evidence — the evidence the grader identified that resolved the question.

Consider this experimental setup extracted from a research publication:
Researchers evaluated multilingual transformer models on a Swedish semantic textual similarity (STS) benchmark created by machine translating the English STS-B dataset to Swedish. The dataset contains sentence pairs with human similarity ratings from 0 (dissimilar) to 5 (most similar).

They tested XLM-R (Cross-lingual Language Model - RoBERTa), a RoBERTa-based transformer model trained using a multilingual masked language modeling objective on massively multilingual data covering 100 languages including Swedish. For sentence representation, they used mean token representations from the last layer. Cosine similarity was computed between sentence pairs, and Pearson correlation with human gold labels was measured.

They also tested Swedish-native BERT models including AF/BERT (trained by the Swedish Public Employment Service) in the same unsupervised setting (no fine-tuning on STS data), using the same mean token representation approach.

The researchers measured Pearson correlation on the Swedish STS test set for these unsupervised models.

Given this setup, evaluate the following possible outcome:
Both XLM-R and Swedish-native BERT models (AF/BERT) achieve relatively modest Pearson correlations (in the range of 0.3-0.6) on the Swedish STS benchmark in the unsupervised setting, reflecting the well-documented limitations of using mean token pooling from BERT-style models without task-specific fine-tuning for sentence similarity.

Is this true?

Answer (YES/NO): NO